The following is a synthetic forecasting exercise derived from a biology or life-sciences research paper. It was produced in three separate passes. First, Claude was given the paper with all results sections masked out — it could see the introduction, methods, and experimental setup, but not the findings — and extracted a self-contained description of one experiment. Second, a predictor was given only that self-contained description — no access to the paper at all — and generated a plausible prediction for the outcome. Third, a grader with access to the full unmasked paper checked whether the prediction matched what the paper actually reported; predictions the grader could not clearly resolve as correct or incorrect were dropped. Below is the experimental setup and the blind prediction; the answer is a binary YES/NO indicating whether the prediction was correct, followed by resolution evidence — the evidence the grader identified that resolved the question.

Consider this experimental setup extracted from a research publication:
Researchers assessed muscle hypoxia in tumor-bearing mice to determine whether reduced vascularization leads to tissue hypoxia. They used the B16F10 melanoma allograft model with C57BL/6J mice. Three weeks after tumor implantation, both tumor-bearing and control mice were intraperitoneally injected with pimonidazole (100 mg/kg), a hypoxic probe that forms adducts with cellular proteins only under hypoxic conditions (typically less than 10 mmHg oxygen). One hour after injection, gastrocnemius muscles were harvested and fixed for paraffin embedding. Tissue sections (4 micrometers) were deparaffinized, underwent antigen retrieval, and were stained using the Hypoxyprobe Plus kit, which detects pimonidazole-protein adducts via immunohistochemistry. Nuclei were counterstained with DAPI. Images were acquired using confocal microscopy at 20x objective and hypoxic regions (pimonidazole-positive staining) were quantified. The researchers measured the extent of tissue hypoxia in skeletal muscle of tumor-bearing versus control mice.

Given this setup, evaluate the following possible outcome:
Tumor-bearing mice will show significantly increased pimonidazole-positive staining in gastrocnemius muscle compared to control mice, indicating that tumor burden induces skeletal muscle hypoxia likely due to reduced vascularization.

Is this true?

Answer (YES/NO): YES